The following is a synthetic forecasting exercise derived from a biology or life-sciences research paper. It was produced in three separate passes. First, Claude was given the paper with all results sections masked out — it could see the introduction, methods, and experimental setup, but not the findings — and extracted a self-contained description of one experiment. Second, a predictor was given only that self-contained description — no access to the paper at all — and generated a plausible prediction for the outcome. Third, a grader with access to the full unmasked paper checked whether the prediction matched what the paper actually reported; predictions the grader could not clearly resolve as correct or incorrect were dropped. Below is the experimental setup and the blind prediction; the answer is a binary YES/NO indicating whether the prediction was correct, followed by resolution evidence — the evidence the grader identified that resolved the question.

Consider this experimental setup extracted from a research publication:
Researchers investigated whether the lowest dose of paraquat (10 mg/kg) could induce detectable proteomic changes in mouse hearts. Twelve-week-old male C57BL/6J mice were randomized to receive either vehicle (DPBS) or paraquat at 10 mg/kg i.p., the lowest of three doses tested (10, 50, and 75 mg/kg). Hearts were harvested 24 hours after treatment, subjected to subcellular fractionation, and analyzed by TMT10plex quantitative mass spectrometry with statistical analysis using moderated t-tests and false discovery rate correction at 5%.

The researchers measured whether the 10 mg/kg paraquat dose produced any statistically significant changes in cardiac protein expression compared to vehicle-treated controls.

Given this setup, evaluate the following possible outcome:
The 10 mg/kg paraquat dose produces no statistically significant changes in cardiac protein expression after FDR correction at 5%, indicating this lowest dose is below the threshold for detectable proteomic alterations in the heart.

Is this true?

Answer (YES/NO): YES